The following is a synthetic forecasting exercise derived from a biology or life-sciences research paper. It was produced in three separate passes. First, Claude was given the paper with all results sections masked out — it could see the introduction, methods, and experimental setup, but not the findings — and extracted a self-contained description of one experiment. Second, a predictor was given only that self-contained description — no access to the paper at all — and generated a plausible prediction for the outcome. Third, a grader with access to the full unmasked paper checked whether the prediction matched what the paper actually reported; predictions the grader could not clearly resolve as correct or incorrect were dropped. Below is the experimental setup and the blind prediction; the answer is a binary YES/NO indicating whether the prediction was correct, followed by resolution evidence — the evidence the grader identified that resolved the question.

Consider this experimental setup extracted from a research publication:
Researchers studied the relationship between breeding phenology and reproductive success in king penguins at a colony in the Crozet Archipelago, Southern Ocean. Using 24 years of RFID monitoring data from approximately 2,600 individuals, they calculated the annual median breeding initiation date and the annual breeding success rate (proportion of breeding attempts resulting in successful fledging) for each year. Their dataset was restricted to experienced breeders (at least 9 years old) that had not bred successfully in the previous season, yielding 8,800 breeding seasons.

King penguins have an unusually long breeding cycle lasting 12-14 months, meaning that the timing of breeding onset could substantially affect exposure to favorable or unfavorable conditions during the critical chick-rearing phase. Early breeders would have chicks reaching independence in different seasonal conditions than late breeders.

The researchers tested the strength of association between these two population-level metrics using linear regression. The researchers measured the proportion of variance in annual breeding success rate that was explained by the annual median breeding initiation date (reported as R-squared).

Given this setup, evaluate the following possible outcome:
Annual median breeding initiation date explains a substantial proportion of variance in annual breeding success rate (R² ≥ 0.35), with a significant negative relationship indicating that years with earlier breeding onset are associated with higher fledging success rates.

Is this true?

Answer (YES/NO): YES